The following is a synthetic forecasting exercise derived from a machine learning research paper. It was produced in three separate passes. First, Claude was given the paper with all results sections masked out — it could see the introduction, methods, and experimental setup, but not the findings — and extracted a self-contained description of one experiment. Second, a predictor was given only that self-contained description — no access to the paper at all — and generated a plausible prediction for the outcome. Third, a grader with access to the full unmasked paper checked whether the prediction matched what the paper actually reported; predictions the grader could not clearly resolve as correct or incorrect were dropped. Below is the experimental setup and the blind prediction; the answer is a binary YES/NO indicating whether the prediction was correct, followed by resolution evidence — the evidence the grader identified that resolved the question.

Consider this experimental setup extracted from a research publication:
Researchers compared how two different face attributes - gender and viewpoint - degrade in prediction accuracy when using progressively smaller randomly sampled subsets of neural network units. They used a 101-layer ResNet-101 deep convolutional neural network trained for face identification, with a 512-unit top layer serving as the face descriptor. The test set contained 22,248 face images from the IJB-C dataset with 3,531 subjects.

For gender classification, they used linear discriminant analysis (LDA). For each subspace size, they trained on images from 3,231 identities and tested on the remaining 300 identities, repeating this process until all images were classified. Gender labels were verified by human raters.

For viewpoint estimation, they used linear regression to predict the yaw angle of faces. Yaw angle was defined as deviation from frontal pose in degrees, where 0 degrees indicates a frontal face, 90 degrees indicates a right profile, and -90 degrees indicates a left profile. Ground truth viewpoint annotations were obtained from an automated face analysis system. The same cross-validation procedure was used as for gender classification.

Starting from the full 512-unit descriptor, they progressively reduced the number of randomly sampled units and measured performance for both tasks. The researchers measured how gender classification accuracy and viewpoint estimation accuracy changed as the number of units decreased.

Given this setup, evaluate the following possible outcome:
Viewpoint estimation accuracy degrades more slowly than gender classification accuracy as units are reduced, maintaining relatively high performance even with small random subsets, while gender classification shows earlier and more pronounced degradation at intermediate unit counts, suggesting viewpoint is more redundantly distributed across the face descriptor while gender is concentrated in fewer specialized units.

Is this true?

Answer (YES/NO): NO